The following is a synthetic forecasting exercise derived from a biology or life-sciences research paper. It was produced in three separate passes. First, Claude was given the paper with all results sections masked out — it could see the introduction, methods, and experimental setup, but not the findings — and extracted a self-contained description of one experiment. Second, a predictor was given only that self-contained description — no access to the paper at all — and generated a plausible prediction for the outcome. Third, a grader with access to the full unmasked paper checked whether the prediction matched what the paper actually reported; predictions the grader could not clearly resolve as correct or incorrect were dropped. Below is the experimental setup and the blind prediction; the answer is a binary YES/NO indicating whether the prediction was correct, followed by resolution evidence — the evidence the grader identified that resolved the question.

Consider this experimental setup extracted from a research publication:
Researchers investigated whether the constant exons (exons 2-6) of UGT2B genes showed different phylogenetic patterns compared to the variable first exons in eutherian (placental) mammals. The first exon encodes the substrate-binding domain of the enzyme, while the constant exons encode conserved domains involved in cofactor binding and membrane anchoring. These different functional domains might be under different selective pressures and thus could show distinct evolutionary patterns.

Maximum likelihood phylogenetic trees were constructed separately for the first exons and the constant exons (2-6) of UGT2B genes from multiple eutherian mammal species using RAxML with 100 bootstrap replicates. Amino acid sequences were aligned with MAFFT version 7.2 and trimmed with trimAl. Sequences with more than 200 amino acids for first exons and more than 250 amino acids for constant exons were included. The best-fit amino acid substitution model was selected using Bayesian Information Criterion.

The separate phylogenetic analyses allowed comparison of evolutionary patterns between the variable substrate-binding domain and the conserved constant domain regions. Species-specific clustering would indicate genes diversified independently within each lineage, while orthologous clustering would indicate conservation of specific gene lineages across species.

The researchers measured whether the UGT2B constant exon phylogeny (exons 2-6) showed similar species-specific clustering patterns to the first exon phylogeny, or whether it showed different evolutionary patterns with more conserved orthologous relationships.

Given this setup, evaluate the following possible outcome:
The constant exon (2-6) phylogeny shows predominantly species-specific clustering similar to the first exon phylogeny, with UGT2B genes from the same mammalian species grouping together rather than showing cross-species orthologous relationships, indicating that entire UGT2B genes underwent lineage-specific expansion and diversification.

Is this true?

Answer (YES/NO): NO